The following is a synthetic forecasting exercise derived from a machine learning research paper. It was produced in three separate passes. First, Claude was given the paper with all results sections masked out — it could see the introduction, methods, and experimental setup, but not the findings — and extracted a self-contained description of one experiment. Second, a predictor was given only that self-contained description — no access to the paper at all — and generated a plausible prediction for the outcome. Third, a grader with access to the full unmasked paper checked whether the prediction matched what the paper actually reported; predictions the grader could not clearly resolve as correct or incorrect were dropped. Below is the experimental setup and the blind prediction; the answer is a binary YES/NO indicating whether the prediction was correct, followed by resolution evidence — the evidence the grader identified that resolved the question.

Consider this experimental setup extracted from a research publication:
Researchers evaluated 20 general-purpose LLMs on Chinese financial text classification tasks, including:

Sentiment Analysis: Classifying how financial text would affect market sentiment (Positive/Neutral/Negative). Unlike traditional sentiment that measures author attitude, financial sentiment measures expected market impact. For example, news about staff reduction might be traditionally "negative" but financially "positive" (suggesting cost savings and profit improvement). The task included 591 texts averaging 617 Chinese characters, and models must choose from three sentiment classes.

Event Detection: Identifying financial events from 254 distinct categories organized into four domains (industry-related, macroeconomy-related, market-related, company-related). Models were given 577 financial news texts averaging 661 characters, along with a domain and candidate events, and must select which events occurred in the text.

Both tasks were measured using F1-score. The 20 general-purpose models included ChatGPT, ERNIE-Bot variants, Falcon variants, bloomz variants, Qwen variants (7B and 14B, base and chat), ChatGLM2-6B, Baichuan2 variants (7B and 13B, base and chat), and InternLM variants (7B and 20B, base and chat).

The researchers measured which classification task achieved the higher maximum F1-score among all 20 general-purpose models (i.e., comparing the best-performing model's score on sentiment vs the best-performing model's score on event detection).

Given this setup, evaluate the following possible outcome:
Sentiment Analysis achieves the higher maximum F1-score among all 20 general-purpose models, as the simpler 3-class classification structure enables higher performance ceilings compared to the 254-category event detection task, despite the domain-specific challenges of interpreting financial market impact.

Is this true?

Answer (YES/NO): NO